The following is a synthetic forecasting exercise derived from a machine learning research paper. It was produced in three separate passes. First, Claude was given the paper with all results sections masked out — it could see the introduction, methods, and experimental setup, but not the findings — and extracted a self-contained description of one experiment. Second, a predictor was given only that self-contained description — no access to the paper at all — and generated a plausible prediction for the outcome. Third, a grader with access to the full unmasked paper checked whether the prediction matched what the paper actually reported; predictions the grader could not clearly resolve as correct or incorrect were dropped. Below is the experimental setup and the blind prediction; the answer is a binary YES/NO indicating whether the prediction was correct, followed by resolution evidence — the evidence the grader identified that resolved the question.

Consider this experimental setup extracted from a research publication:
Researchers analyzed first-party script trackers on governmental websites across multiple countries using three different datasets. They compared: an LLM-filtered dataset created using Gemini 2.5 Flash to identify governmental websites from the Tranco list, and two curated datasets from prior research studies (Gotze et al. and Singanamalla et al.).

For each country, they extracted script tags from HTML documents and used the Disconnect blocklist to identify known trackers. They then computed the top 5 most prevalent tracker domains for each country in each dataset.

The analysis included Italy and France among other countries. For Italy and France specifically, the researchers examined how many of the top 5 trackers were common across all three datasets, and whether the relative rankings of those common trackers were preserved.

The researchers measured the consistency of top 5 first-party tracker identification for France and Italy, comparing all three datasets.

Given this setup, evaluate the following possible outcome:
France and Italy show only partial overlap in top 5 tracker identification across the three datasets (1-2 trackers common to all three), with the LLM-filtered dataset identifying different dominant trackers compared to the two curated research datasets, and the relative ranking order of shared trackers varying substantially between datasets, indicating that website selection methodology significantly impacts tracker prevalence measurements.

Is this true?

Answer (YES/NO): NO